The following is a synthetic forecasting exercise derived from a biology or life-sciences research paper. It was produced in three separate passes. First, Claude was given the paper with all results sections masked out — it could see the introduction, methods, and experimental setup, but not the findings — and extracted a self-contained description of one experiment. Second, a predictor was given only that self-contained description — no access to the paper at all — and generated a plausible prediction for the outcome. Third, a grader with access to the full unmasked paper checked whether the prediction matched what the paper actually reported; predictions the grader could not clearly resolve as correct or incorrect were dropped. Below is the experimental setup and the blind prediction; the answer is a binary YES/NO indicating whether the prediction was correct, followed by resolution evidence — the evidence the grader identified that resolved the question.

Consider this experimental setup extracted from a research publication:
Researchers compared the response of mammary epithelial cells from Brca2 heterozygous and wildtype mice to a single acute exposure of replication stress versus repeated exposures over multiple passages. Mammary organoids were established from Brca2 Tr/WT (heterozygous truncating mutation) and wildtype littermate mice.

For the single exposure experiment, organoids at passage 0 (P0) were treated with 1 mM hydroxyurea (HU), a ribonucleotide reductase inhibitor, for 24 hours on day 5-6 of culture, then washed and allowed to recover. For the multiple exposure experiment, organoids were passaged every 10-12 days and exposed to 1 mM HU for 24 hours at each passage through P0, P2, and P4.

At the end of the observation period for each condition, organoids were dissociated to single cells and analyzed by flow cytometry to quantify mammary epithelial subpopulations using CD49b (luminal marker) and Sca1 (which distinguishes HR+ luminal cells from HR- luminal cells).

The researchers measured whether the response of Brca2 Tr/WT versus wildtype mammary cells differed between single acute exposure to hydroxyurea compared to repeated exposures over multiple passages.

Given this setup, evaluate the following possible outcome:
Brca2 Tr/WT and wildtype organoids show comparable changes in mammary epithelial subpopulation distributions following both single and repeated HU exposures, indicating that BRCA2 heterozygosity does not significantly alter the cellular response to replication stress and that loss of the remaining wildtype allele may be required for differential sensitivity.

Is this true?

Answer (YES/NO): NO